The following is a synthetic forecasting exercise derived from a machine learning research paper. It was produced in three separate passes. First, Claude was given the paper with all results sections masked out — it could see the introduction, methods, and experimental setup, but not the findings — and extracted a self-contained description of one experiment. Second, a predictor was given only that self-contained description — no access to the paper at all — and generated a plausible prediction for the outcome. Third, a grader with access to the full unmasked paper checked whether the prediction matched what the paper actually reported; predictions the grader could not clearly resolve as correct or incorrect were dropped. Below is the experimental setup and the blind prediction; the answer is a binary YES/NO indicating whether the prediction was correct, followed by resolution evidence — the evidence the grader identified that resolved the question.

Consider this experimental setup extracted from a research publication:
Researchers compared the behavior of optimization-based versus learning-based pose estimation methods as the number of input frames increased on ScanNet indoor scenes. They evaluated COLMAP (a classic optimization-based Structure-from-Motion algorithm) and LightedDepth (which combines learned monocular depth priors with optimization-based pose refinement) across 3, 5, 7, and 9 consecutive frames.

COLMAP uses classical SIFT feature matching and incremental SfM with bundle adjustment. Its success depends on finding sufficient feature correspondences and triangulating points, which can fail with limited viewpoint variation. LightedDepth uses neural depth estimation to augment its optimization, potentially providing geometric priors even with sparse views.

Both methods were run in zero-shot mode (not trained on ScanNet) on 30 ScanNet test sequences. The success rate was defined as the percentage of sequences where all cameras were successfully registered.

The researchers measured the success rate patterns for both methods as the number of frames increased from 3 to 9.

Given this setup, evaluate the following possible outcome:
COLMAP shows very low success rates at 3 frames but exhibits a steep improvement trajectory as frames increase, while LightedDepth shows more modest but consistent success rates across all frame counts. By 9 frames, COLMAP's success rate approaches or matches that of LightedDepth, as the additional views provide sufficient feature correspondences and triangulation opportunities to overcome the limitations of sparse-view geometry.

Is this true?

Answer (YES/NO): NO